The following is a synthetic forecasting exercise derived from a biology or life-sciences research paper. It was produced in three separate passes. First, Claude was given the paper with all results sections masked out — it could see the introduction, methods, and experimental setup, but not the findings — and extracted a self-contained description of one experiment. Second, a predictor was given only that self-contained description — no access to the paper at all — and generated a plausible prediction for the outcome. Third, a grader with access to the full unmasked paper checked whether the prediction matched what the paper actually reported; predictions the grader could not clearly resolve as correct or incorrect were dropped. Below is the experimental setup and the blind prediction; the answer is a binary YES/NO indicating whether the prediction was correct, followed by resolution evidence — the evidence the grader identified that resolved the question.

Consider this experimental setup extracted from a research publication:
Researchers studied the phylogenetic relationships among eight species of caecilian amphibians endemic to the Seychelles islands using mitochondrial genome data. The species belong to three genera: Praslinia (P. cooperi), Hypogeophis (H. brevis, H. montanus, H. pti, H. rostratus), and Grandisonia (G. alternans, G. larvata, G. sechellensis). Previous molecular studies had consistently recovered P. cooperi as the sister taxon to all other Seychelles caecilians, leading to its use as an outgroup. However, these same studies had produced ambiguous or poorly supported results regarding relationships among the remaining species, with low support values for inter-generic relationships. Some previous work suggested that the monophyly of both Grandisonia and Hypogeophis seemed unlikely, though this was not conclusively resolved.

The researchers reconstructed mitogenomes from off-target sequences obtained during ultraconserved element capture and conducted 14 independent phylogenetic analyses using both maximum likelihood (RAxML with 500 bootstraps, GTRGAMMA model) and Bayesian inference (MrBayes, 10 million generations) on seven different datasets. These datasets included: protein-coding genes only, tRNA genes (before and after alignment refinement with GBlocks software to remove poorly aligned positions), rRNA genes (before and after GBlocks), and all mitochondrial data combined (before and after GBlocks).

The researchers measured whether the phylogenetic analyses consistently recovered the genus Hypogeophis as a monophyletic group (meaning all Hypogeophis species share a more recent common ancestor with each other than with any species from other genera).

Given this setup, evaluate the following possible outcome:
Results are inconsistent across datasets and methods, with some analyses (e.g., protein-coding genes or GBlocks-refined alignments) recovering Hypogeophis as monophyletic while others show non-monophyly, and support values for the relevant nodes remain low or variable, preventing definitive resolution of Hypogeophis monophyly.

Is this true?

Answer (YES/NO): NO